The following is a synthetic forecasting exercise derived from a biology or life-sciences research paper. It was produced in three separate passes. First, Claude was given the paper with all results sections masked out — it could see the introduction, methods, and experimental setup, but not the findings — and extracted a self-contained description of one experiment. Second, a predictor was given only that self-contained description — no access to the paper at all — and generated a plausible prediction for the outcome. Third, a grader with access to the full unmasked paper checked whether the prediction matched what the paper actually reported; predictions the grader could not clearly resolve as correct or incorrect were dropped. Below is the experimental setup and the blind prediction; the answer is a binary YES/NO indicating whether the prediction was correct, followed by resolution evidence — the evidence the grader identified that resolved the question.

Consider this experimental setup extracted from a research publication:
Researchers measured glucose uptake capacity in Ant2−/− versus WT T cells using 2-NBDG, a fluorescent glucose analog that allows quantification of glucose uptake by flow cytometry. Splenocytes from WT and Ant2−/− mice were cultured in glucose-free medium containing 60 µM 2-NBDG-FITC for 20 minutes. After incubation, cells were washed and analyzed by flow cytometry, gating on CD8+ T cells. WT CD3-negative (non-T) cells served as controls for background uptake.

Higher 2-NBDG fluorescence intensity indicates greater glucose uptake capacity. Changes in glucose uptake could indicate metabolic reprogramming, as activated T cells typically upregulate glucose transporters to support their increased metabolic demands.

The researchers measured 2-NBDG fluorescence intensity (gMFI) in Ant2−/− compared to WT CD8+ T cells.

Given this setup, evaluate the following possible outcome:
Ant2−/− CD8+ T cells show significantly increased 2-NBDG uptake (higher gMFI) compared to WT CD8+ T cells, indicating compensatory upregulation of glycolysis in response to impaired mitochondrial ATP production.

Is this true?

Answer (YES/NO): NO